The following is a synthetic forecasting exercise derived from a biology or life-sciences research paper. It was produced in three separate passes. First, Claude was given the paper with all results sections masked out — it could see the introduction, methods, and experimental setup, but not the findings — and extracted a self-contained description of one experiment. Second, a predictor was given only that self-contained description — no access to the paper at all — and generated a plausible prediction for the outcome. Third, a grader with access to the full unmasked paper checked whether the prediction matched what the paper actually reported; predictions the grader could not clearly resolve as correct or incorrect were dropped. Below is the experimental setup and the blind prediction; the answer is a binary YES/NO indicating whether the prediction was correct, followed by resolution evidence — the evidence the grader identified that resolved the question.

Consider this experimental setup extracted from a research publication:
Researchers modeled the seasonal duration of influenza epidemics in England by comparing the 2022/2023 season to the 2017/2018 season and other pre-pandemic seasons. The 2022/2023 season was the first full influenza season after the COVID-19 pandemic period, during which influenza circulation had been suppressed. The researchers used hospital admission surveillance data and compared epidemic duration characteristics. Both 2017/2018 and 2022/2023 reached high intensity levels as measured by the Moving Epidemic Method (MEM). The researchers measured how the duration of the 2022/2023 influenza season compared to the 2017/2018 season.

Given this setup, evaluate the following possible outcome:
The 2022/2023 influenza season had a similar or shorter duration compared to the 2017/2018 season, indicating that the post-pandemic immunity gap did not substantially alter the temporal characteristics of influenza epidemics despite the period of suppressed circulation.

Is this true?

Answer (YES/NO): NO